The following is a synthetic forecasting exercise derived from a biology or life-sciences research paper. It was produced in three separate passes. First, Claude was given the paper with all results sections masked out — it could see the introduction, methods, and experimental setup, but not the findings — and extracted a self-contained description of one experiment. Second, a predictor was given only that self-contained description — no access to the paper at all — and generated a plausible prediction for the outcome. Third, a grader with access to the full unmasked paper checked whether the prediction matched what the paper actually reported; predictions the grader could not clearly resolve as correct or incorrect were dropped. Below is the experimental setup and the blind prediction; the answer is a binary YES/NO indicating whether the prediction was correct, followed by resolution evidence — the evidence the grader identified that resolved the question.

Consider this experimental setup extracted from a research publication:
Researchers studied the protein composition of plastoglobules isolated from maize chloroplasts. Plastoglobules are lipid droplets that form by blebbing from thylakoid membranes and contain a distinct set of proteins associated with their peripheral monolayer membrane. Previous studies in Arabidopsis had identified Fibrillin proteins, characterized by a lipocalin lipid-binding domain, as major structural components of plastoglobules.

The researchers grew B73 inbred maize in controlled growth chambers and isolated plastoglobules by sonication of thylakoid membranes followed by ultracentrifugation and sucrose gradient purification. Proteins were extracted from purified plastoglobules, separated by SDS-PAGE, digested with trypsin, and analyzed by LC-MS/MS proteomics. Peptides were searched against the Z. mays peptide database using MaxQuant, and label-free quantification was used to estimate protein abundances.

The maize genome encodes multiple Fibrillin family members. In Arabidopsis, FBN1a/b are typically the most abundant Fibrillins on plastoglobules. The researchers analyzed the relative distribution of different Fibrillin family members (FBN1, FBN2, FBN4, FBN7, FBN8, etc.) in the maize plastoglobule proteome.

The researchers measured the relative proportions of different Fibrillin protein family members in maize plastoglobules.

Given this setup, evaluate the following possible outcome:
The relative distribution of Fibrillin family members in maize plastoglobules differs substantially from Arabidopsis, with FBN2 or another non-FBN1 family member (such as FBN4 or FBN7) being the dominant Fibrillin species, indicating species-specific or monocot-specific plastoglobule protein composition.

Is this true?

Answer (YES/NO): YES